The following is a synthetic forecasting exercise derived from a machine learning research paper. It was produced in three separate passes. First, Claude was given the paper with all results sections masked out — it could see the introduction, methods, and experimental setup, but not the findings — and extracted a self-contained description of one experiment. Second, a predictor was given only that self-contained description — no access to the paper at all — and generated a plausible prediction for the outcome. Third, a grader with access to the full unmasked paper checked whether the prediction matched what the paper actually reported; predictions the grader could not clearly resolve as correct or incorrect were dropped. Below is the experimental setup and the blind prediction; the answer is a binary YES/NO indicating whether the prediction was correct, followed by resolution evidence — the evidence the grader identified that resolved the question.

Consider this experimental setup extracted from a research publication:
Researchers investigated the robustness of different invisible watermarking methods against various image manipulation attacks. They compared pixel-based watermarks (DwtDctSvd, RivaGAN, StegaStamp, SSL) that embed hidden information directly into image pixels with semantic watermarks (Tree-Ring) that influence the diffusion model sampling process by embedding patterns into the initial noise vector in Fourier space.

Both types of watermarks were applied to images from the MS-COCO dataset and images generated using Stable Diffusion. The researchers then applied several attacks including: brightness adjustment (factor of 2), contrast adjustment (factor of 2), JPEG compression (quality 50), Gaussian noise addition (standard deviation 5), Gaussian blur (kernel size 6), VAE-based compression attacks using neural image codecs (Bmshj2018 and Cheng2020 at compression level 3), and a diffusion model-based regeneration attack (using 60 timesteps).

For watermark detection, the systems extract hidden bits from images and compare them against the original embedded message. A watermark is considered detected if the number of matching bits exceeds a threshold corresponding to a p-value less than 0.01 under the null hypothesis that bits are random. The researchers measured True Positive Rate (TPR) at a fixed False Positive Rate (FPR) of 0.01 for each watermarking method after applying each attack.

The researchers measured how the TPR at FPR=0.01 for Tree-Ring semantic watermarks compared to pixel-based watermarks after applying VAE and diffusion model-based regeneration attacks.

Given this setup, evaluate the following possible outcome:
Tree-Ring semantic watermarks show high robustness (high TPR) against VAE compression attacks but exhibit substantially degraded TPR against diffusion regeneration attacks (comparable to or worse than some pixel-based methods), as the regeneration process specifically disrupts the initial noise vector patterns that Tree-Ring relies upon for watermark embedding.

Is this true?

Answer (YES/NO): NO